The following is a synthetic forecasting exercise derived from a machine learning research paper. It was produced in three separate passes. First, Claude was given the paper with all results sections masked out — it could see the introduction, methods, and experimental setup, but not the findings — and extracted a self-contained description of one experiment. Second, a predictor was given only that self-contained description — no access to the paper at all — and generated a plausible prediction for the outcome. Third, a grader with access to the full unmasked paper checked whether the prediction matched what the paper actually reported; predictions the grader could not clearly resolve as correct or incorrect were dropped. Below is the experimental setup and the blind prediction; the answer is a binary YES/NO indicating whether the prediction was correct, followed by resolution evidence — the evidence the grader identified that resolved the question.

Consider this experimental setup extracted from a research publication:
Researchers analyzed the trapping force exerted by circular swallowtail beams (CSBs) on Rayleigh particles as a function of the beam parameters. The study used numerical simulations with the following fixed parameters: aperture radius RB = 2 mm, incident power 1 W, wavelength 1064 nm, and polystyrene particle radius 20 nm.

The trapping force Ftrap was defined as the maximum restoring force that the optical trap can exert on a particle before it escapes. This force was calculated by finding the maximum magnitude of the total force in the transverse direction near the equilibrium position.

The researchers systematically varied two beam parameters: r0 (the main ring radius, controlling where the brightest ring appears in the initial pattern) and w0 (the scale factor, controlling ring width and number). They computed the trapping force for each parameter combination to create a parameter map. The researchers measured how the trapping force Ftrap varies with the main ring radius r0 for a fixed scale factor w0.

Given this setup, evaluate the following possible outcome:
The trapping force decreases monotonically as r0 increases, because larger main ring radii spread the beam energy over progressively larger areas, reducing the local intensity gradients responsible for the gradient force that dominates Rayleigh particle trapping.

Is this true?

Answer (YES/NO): NO